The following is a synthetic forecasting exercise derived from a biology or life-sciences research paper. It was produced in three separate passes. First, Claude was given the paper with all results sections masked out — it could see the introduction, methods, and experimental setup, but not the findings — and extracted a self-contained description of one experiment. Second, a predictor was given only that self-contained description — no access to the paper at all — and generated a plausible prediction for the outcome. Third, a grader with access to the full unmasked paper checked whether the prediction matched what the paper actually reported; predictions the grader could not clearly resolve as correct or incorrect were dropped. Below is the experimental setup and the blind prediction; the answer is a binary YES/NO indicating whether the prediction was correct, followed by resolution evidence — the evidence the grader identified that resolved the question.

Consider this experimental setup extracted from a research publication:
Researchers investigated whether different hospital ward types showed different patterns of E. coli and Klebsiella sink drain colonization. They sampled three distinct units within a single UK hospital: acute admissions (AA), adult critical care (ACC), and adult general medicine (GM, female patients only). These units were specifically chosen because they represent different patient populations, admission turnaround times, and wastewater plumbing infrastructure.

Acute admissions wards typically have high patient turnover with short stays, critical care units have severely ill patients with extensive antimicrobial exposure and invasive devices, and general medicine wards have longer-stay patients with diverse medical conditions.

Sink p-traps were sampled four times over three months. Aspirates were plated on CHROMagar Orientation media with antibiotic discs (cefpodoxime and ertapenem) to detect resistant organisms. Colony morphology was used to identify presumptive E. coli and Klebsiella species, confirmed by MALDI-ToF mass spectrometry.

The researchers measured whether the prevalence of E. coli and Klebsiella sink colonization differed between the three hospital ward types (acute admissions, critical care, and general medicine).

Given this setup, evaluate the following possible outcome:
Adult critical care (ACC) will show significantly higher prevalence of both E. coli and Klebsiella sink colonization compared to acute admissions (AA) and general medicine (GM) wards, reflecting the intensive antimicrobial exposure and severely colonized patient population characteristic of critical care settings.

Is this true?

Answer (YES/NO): NO